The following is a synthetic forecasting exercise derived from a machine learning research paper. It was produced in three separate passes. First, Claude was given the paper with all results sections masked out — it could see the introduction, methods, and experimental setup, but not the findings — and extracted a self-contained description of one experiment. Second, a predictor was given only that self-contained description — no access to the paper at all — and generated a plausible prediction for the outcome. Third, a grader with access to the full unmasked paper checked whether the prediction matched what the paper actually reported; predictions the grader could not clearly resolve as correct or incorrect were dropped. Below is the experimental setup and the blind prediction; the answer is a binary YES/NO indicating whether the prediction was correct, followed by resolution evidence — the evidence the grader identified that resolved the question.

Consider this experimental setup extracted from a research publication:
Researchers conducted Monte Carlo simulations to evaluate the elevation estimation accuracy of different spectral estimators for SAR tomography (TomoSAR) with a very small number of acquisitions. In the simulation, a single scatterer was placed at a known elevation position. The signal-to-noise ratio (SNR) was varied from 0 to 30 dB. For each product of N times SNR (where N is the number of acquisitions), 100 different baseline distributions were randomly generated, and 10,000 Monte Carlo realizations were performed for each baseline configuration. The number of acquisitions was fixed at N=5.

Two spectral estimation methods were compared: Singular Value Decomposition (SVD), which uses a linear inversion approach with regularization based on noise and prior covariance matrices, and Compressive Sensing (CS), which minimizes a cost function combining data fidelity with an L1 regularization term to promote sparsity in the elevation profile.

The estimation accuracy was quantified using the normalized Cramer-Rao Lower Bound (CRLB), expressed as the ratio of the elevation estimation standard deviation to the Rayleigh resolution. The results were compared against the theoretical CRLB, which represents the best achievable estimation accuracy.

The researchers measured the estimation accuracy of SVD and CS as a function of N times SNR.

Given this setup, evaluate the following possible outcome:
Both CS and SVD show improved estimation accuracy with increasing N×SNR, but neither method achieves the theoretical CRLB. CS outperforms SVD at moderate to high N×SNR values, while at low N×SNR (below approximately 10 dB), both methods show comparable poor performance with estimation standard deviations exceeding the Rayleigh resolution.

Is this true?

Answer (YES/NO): NO